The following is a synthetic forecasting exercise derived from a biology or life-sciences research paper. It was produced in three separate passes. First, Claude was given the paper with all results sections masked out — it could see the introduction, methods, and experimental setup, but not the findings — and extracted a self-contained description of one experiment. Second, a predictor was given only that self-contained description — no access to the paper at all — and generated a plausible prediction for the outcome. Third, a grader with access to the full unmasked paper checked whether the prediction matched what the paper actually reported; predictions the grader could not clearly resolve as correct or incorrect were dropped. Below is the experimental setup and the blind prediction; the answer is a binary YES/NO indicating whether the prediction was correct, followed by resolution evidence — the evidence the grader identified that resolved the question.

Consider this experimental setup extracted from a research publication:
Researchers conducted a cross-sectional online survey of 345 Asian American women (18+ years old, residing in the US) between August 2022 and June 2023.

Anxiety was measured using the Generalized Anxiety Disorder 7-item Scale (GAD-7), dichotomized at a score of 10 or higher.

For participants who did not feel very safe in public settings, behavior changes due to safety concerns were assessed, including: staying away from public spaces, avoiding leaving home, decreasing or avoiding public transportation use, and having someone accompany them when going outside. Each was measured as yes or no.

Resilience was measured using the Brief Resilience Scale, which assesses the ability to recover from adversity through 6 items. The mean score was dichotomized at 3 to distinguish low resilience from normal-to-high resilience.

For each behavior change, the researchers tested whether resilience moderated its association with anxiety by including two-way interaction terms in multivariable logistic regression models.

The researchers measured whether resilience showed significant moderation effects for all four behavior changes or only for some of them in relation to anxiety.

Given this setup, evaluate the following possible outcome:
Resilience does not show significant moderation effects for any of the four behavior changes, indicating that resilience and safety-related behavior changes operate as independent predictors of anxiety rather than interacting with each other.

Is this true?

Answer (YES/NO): YES